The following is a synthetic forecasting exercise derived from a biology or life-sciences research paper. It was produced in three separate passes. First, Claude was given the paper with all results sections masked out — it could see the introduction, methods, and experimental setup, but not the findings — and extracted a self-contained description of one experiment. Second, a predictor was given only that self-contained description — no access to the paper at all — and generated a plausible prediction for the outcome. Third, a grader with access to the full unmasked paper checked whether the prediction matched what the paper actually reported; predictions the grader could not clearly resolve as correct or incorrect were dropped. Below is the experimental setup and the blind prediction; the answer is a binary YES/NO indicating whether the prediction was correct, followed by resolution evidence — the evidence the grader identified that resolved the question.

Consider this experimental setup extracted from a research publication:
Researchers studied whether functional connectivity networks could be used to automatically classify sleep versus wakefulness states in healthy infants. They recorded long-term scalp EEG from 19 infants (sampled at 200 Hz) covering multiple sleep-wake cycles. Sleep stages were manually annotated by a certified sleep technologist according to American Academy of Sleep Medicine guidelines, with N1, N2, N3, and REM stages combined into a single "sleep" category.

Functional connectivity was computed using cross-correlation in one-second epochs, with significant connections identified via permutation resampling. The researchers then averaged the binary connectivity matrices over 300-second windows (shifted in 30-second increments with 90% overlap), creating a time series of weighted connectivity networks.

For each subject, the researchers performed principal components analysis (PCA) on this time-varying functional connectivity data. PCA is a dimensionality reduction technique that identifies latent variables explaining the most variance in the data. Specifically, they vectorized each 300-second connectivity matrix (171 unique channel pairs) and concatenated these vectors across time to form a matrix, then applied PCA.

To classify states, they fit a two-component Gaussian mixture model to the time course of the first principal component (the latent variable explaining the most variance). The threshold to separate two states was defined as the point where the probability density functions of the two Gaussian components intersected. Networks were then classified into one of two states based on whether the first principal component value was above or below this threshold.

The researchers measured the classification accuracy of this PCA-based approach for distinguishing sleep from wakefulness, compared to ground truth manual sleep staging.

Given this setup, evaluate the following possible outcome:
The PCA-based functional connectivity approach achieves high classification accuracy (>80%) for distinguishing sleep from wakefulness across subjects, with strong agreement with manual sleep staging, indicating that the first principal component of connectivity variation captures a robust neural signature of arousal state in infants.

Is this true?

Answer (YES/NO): YES